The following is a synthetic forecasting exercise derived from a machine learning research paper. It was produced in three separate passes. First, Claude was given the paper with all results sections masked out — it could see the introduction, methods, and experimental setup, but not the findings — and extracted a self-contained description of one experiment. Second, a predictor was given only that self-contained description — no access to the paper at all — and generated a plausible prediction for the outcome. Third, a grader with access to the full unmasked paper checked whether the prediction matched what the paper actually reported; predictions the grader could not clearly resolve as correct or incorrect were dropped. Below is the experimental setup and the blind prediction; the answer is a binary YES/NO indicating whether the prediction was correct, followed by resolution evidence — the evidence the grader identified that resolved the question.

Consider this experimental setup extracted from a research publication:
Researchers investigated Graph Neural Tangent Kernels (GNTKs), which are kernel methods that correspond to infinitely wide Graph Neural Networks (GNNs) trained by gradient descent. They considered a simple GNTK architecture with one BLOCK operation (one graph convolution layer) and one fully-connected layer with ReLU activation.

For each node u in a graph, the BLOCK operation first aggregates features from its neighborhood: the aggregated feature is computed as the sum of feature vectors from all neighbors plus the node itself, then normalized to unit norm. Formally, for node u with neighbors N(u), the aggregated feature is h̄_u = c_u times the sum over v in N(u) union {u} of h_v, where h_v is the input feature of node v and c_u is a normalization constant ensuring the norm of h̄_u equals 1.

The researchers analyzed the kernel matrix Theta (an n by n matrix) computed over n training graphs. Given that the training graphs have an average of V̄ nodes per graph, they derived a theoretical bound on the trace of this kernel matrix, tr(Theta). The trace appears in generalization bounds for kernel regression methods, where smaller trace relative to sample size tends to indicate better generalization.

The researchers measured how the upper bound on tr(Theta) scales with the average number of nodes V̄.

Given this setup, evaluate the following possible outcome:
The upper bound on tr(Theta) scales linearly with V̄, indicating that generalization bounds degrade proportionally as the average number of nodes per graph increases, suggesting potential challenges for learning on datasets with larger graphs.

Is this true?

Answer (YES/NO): NO